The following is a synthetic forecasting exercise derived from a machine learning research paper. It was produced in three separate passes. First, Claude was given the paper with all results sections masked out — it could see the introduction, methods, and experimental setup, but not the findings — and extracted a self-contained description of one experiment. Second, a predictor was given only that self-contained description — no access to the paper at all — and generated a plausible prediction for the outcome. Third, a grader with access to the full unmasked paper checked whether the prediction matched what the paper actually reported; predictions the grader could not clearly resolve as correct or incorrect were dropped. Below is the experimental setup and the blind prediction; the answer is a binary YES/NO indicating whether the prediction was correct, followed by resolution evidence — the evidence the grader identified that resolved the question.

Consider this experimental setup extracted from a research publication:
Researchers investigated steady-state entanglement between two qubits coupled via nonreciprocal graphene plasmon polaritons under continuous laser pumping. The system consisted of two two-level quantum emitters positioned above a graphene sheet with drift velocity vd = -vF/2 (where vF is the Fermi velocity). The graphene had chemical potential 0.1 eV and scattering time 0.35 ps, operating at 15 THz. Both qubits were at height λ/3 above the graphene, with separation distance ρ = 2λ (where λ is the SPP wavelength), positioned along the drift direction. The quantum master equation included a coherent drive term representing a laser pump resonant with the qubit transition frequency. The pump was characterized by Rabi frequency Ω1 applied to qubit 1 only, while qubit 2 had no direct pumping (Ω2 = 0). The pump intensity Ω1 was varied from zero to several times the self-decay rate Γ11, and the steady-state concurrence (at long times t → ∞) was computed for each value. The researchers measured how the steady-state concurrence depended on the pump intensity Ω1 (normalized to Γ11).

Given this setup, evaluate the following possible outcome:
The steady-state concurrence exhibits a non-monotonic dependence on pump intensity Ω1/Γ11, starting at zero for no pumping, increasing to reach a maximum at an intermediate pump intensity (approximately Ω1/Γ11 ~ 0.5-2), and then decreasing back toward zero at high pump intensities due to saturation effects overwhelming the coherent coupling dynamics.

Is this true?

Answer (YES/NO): NO